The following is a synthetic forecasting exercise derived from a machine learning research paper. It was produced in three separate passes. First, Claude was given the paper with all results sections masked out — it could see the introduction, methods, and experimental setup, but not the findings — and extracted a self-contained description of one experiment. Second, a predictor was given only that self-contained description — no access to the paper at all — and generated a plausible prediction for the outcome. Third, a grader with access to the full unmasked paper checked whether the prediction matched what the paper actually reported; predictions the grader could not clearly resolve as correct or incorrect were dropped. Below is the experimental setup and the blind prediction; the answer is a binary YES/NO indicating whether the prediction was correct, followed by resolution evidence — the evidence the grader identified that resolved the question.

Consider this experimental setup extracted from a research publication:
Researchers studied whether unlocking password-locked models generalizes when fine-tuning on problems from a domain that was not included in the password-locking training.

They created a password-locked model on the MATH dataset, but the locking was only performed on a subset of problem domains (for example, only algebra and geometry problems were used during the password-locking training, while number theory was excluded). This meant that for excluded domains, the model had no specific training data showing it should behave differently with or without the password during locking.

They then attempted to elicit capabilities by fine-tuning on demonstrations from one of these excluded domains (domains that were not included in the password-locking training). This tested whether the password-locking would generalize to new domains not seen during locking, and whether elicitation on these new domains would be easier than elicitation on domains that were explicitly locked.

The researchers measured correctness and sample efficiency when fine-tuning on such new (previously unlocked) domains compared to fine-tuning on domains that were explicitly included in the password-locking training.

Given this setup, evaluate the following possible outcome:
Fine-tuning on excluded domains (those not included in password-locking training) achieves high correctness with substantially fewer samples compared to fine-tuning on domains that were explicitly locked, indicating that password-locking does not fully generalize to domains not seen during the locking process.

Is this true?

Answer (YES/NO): NO